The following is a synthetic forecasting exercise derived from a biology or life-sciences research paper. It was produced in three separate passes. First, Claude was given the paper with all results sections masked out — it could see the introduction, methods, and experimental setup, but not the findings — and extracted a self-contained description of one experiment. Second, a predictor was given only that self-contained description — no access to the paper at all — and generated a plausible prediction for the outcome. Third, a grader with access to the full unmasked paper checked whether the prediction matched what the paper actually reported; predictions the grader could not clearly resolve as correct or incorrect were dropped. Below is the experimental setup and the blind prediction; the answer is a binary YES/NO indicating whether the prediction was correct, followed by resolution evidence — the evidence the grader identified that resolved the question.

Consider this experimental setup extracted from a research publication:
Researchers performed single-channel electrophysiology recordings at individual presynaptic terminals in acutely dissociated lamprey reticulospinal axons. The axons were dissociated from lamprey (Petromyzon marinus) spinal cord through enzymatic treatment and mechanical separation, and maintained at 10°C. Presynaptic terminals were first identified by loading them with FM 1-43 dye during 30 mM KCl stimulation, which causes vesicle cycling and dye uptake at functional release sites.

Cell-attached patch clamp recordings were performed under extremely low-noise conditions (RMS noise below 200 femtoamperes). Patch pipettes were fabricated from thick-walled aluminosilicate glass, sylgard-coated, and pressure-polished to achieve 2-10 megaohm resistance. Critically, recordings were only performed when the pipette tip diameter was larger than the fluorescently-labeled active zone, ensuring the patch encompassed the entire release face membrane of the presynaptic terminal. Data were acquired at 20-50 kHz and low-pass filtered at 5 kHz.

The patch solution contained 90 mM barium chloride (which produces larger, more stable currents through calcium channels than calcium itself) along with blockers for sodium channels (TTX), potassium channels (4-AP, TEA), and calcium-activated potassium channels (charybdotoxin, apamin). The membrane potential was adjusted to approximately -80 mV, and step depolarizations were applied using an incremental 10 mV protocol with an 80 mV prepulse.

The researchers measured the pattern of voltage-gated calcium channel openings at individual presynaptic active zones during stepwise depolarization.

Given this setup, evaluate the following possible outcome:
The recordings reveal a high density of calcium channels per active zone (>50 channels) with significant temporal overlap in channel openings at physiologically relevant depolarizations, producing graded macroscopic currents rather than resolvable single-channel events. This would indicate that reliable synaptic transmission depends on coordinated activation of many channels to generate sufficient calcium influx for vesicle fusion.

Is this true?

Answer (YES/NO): NO